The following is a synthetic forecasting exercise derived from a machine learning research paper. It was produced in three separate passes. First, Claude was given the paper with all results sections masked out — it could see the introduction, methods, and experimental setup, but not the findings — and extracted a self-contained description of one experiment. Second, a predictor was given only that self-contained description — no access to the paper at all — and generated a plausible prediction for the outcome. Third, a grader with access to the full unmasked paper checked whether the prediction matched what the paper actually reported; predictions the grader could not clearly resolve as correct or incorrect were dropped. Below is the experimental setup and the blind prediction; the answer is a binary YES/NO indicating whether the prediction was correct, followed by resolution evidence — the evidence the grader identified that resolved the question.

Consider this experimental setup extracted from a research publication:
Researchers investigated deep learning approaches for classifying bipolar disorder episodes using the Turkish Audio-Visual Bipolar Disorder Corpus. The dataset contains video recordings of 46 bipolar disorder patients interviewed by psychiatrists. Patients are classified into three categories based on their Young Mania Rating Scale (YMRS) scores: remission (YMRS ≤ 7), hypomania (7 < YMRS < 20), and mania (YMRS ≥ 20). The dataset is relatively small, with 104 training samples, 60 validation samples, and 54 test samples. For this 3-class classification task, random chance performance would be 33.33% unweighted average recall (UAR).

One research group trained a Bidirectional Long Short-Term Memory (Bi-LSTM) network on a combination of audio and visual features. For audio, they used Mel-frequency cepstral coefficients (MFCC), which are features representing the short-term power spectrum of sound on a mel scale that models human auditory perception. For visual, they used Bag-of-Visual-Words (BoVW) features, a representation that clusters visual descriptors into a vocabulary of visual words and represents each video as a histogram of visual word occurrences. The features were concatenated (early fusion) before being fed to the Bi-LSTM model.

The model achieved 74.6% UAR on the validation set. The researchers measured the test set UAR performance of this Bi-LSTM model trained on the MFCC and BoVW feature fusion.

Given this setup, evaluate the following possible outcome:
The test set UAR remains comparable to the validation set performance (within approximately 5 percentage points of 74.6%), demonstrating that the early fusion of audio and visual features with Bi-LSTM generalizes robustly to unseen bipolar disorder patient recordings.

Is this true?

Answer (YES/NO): NO